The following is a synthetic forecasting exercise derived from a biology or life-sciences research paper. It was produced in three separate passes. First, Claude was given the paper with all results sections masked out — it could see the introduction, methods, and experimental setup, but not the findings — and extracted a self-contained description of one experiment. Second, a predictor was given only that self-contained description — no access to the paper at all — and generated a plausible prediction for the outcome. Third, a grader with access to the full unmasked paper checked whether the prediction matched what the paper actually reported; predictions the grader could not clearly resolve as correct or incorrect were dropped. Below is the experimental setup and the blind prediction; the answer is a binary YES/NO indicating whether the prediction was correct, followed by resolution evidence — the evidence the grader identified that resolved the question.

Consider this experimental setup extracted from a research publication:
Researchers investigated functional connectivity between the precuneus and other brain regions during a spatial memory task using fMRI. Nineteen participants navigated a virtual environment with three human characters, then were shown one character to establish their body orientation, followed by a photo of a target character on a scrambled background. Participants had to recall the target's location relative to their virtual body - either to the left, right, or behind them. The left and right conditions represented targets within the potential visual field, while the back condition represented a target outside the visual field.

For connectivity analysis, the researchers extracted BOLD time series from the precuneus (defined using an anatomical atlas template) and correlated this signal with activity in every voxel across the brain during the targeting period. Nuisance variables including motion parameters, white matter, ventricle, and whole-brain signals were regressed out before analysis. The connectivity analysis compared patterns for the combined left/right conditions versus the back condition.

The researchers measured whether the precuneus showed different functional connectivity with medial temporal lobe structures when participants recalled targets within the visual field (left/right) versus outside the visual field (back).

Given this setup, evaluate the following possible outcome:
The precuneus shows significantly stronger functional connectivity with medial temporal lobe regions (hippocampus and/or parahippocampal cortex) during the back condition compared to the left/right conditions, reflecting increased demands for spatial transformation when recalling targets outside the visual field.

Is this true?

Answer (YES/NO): NO